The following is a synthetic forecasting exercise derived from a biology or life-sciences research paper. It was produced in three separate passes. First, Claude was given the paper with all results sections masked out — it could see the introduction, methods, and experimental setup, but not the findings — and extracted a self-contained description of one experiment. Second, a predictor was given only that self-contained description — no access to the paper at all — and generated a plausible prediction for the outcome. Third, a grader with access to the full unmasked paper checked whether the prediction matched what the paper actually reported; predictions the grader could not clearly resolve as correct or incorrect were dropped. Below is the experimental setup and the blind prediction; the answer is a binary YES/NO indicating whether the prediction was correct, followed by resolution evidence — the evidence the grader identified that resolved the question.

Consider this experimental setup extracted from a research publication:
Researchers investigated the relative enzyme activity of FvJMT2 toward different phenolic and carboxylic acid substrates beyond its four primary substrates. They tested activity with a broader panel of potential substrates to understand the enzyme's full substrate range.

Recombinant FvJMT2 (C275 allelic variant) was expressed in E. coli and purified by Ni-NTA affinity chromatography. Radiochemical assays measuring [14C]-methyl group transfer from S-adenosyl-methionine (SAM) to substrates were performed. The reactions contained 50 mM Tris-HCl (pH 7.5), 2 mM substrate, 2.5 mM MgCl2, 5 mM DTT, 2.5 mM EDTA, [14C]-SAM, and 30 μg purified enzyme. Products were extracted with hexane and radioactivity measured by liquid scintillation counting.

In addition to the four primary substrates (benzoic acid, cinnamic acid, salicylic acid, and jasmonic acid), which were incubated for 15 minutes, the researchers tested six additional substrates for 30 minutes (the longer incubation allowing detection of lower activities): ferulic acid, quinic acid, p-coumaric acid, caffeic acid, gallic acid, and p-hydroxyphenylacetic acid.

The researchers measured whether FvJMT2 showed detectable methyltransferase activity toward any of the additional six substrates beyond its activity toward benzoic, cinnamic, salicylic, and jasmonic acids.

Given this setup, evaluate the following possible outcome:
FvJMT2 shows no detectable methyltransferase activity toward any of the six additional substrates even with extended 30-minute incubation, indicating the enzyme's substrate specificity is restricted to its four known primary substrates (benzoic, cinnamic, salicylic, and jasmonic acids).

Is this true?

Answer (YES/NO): NO